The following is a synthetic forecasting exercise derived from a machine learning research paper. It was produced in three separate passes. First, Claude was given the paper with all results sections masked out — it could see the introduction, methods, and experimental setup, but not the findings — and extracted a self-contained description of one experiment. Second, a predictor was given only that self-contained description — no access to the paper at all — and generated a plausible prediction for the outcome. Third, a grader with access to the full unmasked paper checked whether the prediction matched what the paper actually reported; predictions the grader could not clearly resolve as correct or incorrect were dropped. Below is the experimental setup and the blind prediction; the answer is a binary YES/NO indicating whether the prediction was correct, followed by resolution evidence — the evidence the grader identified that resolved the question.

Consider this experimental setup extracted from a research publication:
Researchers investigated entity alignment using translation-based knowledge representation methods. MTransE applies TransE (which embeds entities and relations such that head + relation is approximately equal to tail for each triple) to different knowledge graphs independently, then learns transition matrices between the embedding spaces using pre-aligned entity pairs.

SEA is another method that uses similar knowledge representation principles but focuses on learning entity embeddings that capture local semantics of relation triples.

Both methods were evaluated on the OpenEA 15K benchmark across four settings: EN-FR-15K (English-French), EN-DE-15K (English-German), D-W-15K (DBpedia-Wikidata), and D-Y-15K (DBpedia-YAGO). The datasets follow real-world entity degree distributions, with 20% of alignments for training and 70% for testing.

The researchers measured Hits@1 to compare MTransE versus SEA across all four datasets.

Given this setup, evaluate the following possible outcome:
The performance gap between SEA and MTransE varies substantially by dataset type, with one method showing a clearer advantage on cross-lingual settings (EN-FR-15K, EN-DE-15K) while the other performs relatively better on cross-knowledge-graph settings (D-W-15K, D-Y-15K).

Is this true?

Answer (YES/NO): NO